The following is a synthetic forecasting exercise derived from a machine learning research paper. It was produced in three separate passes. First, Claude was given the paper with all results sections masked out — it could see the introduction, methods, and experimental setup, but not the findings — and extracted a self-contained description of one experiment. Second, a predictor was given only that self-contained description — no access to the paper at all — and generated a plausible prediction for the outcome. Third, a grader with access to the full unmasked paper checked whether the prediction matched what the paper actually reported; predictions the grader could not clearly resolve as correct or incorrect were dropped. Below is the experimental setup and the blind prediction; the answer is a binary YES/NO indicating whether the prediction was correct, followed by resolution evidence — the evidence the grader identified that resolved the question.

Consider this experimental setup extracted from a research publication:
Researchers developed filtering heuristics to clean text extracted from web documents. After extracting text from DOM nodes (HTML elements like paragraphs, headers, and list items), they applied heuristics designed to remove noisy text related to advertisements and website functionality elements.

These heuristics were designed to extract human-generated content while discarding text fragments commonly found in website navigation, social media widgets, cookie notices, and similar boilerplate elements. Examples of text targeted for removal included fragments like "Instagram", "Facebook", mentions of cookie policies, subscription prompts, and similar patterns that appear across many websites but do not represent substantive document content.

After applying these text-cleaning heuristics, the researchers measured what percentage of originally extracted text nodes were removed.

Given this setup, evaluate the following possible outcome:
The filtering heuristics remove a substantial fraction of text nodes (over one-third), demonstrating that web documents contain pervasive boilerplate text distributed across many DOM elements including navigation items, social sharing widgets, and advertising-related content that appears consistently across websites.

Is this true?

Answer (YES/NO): YES